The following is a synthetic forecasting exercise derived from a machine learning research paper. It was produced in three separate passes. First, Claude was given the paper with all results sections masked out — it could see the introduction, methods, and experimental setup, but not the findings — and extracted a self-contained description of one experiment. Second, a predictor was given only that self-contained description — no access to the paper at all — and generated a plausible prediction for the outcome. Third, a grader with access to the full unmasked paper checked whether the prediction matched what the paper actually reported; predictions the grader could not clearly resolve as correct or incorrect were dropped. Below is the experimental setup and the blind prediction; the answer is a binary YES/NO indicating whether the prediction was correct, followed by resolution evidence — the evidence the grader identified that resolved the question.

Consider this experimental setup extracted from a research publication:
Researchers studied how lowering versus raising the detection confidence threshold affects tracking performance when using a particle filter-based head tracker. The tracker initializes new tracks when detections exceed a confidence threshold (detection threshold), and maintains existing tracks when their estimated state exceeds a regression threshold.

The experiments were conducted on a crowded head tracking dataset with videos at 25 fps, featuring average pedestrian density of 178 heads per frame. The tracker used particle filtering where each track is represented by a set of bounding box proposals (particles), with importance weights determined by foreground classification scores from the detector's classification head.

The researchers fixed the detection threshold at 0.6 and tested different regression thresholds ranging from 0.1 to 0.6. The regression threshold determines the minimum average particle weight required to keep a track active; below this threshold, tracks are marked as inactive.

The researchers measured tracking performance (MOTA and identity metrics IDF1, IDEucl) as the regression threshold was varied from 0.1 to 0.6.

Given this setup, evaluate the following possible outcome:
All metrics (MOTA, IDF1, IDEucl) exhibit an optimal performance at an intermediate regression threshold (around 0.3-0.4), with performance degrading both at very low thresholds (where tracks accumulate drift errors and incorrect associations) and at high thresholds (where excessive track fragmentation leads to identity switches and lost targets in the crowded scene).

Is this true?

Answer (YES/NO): NO